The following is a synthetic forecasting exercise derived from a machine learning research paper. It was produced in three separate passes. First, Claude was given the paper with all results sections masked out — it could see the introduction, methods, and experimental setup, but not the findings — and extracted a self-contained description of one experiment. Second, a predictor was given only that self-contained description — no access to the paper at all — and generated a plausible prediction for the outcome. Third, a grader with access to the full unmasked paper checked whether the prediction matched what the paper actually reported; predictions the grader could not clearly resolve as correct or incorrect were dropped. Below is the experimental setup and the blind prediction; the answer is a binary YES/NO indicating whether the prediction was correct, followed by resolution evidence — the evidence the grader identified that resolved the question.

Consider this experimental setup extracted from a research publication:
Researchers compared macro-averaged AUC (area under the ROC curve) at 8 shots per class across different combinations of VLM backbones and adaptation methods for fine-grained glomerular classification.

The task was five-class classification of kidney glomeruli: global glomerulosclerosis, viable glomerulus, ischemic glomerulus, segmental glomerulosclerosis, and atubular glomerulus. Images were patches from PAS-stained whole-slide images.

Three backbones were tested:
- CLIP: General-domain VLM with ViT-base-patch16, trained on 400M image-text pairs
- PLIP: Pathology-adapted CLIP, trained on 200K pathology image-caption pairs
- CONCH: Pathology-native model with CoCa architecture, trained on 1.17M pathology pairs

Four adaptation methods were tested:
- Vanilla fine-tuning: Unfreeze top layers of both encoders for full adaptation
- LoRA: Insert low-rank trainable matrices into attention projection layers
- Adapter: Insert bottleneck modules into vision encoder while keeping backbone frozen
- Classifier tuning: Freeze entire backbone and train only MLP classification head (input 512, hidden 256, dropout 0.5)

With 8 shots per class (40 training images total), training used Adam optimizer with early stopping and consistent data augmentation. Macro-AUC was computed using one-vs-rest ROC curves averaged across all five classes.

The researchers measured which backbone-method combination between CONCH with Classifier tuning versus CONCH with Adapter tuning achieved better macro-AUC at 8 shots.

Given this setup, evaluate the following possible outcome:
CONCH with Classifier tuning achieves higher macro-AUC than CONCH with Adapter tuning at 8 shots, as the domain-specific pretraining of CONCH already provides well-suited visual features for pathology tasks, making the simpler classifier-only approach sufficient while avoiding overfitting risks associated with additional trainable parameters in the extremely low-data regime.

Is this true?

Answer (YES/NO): YES